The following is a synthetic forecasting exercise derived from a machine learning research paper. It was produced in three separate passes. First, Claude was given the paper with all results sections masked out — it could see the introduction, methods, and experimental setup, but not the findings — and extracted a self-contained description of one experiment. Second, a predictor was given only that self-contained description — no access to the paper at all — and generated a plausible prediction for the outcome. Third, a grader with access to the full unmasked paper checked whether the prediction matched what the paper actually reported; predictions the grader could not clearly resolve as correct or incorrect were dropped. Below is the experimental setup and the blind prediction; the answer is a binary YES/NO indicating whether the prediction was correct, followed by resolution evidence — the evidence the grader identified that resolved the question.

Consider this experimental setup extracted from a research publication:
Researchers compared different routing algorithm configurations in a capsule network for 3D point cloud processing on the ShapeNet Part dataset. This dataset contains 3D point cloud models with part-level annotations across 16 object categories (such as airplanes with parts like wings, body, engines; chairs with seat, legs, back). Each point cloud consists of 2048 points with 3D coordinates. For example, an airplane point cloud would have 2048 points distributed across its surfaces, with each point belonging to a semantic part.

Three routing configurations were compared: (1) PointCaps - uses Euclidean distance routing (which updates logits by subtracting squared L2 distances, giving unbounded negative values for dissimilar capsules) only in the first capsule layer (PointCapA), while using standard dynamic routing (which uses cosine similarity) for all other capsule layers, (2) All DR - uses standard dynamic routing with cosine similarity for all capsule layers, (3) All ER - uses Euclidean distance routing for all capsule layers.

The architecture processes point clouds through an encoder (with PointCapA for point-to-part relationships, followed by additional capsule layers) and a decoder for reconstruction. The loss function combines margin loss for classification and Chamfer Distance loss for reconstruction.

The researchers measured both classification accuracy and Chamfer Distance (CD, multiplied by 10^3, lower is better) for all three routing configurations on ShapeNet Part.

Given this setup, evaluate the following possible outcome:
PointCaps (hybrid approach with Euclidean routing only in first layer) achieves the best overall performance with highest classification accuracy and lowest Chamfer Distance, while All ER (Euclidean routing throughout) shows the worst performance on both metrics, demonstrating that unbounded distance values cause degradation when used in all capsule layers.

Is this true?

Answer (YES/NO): NO